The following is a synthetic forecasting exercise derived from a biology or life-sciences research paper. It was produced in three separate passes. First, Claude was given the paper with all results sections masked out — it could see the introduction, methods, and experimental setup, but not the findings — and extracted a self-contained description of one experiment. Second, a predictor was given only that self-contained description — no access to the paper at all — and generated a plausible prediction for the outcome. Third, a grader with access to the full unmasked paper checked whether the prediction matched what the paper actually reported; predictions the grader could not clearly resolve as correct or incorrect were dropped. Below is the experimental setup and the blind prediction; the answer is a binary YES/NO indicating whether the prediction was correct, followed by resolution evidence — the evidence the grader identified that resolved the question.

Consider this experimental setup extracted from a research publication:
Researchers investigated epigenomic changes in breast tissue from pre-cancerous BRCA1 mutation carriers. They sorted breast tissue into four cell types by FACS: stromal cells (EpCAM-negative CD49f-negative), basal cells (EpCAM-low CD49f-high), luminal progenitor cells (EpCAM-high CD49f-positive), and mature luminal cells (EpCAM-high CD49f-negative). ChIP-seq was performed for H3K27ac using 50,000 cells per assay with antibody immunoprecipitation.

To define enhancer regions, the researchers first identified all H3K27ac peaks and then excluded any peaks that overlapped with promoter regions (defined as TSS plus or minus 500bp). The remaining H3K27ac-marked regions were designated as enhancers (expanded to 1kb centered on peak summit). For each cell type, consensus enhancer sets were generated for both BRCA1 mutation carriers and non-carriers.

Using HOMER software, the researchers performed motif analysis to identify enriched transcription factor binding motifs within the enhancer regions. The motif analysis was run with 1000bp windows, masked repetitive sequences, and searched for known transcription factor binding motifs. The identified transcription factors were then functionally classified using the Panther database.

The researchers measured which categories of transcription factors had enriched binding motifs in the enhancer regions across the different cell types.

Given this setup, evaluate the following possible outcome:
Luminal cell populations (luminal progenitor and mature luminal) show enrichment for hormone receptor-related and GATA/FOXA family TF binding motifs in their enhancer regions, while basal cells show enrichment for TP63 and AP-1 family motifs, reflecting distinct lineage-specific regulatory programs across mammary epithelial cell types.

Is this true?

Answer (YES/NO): NO